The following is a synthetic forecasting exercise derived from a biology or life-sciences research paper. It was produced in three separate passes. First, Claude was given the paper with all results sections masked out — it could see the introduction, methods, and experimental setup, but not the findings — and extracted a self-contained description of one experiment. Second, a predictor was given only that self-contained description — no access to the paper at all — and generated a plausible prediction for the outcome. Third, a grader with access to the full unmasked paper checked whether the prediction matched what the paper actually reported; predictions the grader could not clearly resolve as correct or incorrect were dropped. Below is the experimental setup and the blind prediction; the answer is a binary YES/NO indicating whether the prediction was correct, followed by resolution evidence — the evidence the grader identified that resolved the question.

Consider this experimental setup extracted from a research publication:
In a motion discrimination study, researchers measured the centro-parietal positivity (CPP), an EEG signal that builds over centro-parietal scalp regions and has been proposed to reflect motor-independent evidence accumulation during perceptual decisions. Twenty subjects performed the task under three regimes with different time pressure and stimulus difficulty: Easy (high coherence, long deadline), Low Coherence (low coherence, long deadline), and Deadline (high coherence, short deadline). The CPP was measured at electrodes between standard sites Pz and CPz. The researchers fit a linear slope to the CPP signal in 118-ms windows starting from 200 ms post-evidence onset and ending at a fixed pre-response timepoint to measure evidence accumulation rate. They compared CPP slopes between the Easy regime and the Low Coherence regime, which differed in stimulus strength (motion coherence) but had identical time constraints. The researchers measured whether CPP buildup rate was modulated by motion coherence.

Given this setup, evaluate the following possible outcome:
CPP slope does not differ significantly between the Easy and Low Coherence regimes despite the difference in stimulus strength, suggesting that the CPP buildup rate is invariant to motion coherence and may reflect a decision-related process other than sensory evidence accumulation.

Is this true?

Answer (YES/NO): NO